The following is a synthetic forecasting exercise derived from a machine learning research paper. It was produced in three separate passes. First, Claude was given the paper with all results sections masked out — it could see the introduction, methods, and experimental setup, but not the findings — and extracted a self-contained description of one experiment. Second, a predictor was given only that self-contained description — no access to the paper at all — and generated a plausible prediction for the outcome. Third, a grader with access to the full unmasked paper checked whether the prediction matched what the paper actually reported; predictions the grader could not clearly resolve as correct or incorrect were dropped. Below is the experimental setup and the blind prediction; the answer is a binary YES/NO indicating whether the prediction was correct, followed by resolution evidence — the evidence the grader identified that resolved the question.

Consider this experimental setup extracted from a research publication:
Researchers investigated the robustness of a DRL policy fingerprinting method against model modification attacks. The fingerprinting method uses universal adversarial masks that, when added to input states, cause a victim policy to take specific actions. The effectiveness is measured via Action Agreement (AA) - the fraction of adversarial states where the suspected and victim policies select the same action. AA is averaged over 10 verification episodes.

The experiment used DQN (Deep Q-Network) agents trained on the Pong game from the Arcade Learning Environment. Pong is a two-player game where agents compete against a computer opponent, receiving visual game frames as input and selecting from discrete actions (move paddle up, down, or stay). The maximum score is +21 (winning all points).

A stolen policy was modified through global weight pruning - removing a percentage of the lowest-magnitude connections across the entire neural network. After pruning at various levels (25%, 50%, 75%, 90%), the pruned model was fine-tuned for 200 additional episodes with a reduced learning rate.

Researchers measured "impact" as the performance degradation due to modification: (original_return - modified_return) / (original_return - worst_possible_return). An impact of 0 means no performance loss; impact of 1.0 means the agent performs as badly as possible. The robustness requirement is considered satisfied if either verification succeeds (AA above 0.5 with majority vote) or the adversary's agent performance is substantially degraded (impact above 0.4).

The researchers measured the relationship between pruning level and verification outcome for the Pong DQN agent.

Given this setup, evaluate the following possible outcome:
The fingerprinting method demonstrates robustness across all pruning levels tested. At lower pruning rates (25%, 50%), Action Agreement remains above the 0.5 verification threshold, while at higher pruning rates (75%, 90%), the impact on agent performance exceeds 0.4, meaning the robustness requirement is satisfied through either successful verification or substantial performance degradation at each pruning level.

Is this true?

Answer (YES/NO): YES